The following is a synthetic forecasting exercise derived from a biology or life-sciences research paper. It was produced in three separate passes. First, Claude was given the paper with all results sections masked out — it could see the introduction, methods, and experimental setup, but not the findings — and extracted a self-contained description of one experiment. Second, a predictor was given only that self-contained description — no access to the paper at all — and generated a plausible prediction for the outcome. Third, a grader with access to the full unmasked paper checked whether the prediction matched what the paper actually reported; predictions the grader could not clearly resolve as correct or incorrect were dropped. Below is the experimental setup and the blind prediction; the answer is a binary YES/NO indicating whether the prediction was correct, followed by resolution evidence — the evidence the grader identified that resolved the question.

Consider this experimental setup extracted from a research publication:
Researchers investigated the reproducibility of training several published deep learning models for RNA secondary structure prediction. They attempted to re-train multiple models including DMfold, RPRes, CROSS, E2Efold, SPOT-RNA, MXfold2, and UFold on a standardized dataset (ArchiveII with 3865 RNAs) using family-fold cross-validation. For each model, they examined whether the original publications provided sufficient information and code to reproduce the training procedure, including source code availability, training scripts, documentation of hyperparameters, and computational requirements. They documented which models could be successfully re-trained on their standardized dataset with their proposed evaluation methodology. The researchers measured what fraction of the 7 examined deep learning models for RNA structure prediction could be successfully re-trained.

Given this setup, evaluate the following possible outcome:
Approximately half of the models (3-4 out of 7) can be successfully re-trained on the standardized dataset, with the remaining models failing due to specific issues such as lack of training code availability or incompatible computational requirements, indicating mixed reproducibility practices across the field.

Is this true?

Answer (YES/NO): NO